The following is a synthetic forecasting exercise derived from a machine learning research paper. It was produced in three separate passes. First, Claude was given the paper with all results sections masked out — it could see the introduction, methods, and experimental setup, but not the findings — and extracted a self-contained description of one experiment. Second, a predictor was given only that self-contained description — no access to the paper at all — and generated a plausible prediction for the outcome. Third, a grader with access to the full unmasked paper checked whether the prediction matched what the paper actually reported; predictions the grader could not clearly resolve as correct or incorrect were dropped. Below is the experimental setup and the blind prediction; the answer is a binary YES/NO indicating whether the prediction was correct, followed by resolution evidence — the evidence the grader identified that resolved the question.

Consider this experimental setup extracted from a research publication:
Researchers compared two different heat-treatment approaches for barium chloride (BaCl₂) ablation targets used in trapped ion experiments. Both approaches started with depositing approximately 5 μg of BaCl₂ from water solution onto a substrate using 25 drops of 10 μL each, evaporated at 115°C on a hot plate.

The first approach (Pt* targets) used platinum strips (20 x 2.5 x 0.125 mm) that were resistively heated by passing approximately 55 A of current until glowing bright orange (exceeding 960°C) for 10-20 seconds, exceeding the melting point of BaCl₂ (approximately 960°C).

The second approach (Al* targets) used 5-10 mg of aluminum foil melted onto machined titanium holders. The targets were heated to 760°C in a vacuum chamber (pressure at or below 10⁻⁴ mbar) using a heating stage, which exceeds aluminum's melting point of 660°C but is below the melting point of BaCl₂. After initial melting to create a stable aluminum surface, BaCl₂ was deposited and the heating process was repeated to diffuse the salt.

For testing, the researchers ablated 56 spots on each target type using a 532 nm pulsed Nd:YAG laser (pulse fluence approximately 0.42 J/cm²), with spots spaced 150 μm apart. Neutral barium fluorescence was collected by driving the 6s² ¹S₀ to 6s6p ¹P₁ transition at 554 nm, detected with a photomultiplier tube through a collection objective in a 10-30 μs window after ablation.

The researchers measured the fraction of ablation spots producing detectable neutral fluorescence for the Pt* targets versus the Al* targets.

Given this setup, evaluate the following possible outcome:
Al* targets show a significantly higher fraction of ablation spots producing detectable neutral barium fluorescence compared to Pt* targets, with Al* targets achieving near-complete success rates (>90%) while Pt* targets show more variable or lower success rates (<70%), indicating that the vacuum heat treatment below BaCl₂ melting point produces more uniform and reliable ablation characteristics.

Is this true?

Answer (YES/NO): NO